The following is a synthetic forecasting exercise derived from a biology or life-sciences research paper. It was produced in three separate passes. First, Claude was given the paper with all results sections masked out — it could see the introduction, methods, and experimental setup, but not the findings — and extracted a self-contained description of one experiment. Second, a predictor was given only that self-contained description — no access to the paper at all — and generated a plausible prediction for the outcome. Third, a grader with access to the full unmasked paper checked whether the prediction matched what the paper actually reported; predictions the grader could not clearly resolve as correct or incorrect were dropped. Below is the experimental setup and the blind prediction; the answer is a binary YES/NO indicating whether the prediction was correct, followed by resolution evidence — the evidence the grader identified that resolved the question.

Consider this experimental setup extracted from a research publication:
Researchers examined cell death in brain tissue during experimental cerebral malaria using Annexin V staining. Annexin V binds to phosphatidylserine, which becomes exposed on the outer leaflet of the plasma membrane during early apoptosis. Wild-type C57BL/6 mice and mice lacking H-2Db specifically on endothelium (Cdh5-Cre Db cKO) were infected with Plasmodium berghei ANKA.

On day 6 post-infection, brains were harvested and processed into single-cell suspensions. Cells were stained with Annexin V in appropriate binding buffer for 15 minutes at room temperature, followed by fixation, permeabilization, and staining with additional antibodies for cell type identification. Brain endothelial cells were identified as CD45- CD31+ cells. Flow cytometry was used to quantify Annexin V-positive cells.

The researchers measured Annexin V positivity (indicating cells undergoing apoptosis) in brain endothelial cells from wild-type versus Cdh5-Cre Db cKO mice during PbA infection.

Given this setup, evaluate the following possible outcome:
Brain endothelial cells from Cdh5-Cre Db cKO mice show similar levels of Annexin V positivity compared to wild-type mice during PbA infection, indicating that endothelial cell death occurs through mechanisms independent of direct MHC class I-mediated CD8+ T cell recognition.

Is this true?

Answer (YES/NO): NO